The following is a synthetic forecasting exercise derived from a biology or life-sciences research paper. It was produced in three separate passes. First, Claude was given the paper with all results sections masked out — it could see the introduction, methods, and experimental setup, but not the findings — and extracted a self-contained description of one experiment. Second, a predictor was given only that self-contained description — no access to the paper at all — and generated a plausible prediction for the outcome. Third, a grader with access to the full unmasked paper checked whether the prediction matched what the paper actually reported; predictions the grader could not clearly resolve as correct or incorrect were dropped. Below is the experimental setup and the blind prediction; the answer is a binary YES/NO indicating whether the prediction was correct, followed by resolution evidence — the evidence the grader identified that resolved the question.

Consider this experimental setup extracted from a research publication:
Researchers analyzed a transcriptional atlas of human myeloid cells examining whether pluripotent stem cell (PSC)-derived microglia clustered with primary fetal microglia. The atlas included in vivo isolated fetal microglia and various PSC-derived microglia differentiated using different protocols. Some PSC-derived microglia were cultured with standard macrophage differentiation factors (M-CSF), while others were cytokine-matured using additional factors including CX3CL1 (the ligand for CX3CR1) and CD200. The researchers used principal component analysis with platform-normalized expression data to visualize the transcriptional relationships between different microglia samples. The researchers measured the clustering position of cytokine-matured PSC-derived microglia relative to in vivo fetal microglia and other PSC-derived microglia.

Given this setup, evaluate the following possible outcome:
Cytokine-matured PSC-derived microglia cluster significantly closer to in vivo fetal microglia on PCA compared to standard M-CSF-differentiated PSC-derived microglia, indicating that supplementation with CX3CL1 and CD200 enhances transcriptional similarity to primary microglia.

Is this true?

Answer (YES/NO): YES